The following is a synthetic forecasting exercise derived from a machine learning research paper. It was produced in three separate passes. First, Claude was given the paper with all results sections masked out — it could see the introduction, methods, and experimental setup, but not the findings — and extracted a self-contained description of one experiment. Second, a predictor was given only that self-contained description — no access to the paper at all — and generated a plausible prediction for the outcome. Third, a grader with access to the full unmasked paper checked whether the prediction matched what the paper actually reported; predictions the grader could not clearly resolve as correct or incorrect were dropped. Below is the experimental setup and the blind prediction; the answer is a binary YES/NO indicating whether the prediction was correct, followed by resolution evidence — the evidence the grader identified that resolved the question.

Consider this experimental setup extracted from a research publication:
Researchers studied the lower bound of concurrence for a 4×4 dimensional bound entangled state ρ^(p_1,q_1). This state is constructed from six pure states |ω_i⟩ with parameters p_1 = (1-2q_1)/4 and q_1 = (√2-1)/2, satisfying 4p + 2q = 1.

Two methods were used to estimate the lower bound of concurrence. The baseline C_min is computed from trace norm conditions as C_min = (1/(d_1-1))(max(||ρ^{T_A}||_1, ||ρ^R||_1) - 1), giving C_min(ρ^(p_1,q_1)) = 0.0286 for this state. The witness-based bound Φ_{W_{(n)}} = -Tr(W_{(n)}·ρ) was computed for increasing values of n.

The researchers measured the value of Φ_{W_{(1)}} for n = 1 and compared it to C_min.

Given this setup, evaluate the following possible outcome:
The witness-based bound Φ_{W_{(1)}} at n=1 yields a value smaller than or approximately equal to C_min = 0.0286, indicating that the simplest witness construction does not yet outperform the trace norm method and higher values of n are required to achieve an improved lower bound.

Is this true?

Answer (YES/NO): YES